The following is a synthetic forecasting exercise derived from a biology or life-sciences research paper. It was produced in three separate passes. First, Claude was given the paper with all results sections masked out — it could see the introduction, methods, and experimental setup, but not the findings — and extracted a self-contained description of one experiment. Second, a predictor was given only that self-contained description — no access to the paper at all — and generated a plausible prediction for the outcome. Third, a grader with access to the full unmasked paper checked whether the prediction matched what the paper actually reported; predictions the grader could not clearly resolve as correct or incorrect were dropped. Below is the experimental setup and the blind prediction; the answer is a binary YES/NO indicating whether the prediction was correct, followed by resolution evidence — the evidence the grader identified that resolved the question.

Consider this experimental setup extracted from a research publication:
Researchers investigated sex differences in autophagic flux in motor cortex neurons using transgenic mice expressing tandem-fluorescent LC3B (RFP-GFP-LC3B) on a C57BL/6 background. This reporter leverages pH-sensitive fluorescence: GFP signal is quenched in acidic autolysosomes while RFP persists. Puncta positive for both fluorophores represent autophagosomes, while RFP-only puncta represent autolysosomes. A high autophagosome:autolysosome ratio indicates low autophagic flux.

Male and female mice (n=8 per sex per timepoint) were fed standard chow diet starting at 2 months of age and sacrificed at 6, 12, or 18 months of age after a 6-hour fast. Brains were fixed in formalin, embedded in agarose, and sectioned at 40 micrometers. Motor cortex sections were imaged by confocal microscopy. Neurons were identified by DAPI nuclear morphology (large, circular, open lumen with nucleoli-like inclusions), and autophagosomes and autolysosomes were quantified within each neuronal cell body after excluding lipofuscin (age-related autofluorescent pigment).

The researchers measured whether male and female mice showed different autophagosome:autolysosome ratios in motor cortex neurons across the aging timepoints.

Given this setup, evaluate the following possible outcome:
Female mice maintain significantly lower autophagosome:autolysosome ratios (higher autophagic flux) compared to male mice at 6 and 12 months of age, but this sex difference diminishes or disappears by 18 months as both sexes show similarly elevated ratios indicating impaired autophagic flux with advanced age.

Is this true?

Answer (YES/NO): NO